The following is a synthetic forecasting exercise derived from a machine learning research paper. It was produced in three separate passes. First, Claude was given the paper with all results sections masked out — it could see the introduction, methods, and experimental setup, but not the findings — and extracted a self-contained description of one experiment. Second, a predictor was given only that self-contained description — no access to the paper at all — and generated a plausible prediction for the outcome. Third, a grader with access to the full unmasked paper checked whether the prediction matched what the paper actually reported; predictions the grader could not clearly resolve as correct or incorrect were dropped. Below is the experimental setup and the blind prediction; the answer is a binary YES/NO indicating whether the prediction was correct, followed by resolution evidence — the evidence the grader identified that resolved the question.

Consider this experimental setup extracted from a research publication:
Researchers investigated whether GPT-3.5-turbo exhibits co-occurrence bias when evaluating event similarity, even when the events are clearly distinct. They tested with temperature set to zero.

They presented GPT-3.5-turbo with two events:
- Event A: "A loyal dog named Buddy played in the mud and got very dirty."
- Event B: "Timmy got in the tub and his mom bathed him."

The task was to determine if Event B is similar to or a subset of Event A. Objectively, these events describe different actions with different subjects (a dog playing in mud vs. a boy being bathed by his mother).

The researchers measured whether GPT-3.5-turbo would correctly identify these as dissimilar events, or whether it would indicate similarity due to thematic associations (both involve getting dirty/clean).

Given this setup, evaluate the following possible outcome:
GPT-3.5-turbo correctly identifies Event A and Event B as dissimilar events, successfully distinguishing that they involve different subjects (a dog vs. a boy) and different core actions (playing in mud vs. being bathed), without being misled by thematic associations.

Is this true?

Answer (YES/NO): NO